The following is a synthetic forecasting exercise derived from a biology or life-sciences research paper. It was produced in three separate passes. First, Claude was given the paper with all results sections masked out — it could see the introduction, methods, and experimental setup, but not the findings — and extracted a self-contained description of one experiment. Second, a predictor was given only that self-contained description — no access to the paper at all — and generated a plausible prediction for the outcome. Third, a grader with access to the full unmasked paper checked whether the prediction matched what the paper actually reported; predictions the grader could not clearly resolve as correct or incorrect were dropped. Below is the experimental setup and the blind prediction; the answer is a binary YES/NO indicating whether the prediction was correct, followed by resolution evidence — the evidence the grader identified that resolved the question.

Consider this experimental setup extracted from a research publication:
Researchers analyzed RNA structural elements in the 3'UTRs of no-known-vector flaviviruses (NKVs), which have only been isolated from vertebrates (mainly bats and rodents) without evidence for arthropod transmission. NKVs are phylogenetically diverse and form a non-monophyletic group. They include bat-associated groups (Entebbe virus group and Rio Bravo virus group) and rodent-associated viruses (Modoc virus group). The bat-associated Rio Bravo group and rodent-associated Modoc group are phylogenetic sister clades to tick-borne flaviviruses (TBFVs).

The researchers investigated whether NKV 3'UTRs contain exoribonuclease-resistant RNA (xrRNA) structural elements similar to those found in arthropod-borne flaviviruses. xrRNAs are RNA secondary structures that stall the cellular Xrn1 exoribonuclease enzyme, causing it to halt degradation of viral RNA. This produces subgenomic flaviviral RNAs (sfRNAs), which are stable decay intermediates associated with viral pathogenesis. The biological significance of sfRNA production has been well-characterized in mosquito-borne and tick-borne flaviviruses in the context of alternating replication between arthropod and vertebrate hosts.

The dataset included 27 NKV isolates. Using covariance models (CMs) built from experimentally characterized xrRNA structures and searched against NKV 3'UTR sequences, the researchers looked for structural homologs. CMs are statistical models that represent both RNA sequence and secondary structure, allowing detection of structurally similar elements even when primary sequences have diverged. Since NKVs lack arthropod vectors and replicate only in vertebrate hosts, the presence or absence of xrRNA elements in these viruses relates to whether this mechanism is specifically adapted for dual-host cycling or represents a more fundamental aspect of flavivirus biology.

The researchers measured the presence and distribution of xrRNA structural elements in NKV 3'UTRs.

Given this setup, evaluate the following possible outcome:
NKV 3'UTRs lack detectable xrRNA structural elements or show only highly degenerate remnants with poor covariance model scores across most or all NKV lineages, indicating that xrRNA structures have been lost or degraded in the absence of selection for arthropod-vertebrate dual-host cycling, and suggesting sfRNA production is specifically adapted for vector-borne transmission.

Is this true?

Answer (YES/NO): NO